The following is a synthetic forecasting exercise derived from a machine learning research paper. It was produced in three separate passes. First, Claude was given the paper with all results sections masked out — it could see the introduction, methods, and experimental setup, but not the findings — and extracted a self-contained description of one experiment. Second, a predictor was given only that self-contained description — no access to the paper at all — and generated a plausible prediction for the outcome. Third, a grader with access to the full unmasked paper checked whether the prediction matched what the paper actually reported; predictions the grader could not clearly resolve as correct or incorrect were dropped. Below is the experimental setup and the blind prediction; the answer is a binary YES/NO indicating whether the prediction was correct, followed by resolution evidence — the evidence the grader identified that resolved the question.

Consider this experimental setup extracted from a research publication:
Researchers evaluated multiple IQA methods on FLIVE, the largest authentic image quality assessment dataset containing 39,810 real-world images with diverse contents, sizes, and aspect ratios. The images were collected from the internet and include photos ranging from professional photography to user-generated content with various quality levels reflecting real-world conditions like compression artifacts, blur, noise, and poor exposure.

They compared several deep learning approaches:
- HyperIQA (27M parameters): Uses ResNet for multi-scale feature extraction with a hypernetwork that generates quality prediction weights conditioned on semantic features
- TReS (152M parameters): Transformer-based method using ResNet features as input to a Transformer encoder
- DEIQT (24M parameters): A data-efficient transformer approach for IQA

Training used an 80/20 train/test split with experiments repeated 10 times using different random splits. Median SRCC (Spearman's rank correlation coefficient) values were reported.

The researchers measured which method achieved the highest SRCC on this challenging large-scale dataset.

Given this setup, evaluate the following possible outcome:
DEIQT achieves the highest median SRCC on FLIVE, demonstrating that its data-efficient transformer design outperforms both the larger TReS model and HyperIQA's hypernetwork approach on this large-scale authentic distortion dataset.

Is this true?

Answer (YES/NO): YES